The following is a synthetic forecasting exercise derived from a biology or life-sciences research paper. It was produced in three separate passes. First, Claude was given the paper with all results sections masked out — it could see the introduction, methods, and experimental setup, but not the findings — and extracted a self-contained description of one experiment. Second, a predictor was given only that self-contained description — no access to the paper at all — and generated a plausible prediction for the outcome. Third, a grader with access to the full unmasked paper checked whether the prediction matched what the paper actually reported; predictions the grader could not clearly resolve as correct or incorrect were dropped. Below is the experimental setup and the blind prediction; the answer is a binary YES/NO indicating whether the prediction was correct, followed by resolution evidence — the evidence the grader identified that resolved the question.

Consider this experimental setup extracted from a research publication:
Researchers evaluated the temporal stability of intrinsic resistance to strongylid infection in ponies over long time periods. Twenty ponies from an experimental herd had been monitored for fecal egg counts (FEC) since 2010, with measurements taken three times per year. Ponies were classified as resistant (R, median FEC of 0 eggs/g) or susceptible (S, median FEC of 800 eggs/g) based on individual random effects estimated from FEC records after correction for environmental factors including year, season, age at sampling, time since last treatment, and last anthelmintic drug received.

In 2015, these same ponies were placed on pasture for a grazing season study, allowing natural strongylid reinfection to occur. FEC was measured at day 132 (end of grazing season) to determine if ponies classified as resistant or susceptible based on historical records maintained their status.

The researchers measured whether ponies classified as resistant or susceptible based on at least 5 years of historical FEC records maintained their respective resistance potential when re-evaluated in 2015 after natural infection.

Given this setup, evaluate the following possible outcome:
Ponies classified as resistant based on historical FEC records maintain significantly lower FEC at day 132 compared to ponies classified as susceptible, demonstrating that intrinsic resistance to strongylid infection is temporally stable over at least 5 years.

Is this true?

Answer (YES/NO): YES